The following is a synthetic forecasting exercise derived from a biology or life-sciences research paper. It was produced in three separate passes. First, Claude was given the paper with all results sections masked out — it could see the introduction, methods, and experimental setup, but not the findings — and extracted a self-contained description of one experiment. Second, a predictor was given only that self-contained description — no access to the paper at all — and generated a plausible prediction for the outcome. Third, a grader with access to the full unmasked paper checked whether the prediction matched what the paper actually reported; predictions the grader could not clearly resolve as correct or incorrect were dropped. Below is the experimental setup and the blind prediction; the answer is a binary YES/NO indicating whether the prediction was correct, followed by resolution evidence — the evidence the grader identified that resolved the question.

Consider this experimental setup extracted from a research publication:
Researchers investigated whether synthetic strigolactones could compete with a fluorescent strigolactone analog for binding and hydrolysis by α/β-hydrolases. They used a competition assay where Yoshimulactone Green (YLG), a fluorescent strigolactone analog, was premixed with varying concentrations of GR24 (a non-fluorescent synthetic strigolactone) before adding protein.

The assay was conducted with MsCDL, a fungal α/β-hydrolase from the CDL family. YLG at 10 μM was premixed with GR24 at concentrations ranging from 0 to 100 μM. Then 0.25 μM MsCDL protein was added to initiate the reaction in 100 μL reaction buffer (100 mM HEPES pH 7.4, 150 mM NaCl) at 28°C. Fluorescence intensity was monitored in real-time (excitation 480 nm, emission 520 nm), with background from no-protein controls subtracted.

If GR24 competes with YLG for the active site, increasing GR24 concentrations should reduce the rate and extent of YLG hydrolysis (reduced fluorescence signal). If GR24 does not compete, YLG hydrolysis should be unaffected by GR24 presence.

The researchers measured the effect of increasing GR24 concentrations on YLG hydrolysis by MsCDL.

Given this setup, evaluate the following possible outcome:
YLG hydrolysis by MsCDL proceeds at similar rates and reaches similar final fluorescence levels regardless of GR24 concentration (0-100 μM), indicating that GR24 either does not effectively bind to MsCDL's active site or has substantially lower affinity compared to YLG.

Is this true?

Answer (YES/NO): NO